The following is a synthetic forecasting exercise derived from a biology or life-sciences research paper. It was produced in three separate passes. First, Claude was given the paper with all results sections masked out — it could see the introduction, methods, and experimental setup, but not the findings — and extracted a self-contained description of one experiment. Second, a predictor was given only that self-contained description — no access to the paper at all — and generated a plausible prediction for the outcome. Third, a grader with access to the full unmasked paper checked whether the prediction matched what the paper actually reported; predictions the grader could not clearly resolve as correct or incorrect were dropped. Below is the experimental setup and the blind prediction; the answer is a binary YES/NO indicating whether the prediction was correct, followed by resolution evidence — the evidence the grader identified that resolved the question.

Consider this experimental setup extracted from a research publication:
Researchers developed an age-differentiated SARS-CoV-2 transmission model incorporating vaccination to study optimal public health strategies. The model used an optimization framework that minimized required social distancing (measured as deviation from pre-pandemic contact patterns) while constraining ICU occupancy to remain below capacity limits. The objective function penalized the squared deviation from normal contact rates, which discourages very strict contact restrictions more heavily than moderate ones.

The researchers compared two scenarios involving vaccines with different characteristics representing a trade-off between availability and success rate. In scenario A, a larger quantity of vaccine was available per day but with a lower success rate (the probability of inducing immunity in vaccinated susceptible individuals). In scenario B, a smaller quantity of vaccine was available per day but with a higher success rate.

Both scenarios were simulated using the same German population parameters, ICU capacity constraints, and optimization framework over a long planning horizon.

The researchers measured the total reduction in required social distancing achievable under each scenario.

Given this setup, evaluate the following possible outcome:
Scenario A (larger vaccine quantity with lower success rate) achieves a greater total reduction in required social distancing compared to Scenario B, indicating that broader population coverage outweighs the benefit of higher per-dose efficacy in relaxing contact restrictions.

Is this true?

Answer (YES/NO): YES